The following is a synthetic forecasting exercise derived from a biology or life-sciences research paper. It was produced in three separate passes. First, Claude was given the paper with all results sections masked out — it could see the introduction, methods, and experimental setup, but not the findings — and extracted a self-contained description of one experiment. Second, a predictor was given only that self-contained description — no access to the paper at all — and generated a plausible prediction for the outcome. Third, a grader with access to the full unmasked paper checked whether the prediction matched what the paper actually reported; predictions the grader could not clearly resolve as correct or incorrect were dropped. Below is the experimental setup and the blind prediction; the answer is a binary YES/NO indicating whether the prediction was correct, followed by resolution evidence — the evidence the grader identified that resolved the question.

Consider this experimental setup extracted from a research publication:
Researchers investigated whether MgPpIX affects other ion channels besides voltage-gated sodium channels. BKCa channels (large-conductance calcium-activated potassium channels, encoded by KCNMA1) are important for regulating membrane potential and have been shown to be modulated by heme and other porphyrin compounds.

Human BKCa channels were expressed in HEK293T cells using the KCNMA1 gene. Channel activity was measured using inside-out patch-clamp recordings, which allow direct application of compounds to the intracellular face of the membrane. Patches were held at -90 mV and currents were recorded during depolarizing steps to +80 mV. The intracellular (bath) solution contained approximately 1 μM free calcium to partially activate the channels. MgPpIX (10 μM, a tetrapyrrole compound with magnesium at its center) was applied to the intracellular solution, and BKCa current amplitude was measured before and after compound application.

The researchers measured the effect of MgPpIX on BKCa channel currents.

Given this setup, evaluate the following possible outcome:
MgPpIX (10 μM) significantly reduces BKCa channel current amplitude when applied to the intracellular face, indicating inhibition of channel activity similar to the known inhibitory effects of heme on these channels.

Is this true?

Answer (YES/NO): NO